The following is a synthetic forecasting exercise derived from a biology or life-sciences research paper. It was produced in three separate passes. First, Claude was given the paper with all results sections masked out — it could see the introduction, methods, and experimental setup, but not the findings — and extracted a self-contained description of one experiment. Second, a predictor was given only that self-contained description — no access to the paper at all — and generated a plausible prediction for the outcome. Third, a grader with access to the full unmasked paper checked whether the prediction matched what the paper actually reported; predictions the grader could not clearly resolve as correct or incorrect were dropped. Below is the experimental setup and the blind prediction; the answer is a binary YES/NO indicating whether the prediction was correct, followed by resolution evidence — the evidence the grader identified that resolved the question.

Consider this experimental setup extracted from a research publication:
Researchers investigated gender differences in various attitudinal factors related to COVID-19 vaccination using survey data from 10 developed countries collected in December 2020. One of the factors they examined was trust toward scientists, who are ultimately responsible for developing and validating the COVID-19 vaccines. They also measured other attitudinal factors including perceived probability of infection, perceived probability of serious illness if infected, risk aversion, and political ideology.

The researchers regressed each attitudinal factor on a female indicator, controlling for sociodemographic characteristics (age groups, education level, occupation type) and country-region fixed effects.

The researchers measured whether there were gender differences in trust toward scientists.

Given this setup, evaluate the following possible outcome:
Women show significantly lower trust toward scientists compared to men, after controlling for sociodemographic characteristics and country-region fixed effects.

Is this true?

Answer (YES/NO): NO